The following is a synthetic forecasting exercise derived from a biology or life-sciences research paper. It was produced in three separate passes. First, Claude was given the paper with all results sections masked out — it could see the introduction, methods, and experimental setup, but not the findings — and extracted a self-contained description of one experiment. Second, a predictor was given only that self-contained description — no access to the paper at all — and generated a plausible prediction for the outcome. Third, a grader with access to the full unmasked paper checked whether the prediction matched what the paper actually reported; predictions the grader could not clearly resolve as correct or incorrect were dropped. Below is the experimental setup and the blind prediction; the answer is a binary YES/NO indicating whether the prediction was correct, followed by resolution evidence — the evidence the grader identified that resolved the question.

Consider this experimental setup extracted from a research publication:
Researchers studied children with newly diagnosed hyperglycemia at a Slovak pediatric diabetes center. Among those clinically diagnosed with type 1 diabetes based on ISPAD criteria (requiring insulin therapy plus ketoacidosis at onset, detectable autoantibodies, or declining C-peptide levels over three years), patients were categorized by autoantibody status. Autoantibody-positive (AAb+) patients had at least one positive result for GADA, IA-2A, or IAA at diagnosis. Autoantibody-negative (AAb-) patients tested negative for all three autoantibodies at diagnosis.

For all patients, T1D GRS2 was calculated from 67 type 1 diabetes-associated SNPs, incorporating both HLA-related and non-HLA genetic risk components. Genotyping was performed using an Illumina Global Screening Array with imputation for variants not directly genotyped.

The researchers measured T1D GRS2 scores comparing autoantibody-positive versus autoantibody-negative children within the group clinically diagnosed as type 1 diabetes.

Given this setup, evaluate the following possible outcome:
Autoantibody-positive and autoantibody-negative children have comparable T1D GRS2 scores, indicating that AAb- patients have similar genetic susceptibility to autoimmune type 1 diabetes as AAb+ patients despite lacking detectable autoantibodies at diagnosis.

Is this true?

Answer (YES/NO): NO